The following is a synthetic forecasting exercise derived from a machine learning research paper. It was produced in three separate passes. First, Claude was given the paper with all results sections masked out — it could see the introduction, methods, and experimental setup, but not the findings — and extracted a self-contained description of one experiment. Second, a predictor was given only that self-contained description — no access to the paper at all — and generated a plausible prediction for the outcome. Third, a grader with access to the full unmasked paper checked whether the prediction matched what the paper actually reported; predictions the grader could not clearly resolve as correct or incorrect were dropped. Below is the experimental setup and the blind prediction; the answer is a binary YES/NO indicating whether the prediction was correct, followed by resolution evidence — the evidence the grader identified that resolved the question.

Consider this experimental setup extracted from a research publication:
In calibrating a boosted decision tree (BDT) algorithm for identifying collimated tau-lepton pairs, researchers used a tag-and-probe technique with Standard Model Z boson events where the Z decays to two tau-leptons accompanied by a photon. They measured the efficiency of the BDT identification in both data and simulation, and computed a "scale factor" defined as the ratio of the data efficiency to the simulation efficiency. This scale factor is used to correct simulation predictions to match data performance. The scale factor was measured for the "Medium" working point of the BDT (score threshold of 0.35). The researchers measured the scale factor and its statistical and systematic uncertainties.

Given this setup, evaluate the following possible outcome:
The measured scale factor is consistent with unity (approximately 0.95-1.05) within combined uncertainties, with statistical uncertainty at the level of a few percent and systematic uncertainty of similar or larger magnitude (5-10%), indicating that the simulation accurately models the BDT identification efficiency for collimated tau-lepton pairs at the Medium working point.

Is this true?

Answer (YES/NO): NO